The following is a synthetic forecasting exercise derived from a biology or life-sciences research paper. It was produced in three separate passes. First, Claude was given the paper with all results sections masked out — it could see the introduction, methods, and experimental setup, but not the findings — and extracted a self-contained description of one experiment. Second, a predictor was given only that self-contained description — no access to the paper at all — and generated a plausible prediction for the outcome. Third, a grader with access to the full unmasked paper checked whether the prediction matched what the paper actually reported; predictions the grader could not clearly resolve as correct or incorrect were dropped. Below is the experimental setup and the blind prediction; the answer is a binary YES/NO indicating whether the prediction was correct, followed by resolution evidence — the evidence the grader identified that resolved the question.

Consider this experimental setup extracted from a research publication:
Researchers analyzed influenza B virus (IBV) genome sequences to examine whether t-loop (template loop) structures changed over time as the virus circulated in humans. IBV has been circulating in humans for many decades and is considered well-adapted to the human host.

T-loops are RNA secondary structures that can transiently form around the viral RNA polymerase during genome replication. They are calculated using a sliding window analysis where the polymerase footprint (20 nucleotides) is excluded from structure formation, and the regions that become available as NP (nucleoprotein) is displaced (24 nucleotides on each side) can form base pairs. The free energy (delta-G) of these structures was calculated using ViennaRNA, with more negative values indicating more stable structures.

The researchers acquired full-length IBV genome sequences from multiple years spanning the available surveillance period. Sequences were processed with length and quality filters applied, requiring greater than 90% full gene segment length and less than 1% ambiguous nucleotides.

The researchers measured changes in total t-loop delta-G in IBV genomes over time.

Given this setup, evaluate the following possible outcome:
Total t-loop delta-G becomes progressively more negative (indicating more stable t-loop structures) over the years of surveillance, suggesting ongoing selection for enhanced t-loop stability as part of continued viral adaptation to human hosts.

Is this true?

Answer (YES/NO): NO